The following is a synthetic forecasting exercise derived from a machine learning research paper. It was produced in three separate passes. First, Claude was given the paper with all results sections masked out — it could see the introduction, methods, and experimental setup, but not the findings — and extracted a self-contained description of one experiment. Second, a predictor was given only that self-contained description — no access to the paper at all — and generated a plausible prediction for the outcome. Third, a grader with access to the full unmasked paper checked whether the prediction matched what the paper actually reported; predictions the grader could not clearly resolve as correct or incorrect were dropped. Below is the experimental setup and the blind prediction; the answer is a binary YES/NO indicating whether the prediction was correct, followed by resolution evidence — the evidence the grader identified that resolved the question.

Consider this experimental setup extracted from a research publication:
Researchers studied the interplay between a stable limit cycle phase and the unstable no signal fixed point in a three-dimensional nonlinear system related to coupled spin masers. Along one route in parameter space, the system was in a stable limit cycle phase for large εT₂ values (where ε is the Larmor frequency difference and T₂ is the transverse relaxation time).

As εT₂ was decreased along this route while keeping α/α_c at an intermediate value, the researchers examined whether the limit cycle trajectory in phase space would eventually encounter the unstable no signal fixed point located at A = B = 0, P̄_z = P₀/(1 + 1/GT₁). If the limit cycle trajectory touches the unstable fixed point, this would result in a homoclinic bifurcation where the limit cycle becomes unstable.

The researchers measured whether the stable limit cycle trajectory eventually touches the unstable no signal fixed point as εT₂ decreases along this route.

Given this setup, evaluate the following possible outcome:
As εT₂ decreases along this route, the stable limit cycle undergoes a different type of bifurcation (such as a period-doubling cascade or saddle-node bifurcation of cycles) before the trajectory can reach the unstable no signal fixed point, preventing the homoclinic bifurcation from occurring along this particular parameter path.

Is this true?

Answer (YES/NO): NO